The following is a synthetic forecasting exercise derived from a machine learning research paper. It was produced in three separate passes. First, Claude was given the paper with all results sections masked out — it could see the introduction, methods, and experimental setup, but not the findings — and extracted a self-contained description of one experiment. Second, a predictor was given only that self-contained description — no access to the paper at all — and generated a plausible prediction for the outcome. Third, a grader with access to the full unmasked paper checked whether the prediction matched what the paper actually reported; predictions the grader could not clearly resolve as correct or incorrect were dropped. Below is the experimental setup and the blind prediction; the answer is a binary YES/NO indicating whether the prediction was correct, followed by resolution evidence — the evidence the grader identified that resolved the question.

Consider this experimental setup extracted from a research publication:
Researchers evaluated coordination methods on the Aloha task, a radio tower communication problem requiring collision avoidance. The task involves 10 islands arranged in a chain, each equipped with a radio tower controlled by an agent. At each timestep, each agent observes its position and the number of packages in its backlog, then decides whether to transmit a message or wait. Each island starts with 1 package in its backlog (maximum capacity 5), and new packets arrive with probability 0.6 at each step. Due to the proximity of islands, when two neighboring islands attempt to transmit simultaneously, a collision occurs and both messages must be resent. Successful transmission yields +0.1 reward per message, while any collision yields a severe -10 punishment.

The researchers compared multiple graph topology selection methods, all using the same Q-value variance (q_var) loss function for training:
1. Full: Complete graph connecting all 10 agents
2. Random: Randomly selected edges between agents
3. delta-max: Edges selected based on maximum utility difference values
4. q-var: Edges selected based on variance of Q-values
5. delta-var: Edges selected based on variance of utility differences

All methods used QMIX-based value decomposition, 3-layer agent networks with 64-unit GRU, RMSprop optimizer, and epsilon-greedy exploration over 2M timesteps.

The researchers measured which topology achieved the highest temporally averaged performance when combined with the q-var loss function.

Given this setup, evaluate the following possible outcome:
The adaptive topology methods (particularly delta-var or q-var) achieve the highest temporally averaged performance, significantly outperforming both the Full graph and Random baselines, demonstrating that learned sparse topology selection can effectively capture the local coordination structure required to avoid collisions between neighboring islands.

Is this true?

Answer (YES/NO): NO